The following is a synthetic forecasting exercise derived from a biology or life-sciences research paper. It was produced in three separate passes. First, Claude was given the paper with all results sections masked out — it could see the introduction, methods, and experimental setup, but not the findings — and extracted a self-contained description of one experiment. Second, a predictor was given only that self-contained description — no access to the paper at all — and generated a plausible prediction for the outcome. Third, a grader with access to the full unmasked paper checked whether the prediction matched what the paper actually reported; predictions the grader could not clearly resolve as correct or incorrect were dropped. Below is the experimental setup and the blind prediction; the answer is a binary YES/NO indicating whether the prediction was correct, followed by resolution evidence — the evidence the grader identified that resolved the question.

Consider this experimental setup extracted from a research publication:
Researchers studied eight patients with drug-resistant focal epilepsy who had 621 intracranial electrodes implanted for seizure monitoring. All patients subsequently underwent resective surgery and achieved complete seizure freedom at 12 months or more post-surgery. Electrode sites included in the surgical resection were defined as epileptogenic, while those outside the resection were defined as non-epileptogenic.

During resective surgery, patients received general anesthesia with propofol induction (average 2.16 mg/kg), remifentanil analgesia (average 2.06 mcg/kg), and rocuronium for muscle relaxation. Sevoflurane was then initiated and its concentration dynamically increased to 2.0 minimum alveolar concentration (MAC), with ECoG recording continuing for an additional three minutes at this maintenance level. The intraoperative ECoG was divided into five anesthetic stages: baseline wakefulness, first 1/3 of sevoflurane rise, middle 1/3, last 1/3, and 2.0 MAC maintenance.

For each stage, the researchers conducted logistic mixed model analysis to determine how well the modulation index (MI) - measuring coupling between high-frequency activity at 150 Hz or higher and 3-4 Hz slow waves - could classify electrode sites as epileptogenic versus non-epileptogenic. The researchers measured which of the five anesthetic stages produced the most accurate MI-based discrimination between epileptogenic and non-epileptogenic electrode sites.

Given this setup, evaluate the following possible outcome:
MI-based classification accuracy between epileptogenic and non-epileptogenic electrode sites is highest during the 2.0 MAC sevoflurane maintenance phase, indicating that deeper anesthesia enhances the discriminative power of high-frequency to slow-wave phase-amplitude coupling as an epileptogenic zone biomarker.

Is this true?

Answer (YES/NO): NO